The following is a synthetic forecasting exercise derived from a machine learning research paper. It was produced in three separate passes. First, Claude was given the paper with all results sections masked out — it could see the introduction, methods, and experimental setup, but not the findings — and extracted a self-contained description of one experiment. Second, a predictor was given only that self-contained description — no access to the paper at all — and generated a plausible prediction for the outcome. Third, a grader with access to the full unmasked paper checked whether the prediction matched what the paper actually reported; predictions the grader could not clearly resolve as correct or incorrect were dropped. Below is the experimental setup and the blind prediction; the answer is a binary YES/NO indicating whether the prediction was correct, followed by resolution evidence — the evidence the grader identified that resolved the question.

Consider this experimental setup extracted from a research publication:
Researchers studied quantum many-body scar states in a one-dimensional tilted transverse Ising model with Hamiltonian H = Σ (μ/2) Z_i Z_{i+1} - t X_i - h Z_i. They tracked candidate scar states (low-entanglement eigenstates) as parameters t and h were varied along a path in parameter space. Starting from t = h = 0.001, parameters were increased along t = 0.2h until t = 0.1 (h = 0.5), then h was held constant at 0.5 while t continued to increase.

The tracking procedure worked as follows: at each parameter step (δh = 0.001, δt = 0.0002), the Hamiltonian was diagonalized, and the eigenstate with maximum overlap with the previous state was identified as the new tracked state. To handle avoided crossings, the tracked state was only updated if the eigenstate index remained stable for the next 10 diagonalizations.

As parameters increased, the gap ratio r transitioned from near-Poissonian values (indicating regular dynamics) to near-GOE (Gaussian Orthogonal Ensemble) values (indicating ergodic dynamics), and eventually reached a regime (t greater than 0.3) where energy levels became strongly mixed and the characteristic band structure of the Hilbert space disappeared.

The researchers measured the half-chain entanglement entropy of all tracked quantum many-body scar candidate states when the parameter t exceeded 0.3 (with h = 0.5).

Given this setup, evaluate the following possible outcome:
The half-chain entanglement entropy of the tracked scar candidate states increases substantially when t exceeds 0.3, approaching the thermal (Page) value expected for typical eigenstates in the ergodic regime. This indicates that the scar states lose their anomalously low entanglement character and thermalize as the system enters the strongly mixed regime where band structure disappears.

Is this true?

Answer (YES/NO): YES